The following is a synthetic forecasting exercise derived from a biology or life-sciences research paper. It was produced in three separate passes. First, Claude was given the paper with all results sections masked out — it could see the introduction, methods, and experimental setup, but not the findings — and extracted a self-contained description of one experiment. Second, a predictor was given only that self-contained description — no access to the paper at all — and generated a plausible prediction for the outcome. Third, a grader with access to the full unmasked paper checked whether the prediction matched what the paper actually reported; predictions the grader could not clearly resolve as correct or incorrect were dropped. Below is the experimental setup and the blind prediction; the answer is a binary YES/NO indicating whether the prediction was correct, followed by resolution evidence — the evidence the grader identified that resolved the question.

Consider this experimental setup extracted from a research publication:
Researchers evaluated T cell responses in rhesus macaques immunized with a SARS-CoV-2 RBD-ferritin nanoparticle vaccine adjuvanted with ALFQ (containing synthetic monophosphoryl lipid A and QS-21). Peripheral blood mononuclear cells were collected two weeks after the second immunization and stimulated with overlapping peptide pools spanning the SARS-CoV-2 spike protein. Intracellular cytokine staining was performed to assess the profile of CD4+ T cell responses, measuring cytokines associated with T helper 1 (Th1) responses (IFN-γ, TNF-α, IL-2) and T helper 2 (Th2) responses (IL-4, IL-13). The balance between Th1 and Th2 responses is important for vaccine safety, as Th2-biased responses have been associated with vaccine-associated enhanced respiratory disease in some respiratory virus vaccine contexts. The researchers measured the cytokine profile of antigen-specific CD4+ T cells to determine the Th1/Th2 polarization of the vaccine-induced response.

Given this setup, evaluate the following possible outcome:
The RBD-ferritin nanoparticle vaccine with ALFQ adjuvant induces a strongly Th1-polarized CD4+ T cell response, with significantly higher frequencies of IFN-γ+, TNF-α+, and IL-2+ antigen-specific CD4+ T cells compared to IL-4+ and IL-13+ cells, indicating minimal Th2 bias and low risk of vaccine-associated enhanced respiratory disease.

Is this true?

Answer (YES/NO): YES